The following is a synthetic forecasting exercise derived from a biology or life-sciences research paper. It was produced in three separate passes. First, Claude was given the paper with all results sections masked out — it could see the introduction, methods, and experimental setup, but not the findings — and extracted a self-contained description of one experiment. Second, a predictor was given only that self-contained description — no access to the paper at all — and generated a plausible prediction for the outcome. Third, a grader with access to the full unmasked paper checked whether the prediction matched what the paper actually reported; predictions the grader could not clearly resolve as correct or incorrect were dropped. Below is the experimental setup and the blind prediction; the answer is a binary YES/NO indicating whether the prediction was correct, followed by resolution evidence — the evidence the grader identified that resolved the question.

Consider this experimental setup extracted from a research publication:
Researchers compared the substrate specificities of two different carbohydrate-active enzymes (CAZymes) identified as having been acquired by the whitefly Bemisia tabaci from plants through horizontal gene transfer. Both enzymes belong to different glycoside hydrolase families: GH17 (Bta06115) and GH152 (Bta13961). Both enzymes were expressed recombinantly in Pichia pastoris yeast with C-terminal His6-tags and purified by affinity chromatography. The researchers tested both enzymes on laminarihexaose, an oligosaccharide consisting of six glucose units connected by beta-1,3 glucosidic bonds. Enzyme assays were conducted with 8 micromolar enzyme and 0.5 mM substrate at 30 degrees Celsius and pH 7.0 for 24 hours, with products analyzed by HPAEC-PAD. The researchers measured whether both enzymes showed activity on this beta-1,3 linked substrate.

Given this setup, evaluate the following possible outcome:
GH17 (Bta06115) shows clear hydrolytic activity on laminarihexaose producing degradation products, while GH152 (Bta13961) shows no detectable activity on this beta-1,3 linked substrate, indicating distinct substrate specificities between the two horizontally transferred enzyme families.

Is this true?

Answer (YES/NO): NO